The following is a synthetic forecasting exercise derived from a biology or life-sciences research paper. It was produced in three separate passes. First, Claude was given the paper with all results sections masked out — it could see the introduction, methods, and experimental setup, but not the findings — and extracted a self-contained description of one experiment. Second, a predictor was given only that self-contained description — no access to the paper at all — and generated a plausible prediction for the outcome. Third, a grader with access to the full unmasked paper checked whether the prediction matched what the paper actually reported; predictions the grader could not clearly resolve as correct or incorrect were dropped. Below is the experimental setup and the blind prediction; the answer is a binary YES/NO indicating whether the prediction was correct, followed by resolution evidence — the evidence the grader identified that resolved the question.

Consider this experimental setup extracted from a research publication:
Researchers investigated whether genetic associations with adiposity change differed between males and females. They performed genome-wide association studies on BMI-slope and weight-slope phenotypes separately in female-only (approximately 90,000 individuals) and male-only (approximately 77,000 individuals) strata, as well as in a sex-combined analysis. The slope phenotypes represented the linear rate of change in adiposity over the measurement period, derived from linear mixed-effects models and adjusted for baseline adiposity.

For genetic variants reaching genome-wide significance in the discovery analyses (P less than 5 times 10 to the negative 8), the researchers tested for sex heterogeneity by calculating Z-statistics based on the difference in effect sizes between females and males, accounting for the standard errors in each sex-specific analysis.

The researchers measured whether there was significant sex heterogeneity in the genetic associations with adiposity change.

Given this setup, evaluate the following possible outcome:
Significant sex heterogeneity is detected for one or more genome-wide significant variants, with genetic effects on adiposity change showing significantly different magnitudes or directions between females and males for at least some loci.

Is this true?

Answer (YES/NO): YES